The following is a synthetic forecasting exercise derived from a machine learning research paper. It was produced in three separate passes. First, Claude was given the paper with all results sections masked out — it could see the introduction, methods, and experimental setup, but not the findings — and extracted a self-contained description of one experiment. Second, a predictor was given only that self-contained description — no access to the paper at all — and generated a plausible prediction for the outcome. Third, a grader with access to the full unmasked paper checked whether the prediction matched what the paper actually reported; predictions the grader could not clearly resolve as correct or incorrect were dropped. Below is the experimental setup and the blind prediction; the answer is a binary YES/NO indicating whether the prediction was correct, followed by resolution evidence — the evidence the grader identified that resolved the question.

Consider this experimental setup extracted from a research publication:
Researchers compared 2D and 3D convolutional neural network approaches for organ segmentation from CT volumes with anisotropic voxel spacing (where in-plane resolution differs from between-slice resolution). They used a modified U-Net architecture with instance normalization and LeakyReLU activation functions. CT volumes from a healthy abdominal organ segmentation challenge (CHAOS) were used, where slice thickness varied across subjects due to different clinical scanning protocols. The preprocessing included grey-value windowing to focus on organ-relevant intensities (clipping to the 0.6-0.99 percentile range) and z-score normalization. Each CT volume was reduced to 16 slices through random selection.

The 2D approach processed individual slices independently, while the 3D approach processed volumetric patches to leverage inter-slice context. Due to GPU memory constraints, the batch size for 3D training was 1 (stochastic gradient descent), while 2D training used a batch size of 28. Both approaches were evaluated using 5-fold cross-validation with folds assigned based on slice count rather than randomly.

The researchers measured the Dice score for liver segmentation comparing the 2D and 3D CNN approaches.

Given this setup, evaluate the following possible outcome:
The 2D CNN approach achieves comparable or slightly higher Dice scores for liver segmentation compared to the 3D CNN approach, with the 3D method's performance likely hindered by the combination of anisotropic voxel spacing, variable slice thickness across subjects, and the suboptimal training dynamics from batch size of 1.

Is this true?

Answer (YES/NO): YES